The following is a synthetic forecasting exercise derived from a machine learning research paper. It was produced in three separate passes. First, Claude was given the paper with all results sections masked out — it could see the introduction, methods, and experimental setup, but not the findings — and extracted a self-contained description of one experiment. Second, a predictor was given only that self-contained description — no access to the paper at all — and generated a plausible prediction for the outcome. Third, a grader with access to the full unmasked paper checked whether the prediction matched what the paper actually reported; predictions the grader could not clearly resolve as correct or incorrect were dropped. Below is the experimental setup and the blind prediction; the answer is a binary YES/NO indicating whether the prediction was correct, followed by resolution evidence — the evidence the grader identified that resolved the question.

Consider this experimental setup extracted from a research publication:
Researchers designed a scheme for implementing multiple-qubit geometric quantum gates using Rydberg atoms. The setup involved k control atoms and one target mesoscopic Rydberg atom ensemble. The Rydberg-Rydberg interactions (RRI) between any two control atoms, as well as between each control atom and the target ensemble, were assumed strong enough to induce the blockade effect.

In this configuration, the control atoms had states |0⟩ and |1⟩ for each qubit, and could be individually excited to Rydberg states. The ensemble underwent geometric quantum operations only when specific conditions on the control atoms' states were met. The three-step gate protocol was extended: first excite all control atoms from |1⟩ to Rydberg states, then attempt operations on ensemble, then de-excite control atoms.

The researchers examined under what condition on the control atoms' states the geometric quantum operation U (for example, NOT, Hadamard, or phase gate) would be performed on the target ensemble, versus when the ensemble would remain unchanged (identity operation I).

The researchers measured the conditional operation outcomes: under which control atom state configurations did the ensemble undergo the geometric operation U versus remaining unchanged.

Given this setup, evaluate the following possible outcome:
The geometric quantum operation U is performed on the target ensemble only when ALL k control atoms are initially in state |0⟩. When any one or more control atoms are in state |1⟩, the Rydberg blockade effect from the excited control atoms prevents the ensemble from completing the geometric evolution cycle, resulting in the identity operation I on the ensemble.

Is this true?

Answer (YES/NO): YES